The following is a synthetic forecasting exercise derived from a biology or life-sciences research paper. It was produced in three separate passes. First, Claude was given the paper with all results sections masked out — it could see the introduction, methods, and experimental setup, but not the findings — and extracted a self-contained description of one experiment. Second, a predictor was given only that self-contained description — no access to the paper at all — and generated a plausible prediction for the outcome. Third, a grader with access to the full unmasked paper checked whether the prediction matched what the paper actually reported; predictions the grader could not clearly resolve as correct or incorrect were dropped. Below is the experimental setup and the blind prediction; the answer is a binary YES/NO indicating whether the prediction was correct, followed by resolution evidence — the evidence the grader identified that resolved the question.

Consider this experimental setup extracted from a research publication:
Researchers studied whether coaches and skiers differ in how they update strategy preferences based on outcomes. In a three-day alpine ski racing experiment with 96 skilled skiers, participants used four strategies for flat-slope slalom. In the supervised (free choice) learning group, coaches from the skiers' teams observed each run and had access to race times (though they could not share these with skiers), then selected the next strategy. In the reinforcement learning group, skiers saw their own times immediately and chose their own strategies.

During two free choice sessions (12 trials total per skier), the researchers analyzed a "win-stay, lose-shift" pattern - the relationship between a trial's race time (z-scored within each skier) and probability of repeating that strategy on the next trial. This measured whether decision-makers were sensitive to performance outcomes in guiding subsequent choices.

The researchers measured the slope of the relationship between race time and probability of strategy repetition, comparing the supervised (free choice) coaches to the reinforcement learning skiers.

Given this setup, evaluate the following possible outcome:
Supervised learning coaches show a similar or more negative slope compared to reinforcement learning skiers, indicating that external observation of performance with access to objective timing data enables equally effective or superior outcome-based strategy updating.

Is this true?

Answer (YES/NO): NO